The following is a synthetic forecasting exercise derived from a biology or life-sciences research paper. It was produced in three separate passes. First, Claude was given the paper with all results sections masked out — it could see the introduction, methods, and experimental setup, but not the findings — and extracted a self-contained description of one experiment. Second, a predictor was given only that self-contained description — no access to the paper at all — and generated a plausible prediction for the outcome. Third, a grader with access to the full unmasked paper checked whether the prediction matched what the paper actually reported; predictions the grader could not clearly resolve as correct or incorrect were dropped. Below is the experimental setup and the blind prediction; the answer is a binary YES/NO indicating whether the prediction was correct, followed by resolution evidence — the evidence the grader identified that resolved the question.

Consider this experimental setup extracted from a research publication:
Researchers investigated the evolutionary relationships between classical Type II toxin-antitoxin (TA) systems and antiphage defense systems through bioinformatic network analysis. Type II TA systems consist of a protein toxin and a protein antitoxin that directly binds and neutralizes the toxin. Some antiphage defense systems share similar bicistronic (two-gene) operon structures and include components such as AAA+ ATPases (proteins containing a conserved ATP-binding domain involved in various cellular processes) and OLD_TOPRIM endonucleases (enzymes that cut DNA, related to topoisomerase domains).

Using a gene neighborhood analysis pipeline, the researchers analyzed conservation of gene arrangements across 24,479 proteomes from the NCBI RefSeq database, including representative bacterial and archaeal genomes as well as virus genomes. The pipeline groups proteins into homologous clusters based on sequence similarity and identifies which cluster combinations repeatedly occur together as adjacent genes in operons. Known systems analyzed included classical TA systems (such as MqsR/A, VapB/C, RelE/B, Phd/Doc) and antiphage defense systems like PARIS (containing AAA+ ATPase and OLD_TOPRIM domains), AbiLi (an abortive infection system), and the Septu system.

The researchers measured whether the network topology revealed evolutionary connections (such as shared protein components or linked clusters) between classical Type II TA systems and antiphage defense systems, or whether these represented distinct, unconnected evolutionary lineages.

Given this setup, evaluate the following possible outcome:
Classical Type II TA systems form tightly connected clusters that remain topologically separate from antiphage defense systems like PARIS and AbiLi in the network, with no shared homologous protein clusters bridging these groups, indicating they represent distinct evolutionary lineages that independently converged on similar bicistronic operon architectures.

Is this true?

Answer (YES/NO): NO